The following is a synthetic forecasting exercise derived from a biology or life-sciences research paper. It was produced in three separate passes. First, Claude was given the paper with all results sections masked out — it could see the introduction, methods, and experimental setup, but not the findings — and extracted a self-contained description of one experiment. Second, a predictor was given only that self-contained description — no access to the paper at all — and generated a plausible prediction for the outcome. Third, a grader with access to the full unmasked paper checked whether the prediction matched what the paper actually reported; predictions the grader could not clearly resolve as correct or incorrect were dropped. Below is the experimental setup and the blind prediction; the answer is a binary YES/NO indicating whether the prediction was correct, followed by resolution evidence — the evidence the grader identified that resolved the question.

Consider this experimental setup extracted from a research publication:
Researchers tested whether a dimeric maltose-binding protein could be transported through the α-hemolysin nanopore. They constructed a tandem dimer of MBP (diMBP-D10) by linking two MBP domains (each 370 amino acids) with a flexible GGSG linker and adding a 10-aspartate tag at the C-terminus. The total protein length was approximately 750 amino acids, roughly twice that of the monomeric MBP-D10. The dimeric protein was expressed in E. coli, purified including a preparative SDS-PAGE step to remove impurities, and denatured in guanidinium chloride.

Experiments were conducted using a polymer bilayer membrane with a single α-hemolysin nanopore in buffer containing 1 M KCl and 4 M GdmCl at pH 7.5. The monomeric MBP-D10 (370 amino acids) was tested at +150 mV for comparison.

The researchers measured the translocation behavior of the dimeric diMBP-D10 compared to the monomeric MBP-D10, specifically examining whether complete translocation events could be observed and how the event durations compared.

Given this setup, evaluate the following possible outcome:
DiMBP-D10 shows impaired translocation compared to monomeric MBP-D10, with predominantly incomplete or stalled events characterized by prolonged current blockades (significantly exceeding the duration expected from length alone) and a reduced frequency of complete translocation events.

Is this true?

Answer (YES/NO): NO